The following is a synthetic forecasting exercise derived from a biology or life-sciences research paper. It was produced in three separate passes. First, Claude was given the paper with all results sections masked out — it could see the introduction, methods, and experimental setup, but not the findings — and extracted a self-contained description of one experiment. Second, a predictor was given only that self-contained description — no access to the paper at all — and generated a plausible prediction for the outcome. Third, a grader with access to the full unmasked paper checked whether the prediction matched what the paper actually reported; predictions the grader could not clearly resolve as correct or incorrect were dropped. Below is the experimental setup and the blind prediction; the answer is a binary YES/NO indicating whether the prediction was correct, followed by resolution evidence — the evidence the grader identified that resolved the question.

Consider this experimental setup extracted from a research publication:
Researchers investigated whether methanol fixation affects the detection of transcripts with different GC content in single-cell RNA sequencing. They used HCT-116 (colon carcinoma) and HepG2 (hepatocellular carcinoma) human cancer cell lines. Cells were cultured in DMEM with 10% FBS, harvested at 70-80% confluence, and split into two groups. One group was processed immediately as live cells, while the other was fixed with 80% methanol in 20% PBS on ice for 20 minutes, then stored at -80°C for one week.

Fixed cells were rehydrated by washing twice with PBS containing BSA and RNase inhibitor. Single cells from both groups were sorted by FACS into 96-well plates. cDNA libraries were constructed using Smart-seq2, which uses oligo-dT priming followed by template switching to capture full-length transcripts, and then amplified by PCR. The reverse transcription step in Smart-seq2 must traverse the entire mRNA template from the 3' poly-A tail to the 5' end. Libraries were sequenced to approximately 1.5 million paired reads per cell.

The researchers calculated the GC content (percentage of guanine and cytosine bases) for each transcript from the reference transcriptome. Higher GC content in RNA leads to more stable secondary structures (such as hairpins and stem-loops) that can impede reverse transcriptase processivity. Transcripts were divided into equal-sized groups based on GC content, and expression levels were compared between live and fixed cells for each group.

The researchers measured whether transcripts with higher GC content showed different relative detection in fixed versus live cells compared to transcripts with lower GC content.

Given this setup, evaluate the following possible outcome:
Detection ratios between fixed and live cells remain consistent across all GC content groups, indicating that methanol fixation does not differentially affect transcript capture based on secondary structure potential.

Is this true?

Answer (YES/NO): NO